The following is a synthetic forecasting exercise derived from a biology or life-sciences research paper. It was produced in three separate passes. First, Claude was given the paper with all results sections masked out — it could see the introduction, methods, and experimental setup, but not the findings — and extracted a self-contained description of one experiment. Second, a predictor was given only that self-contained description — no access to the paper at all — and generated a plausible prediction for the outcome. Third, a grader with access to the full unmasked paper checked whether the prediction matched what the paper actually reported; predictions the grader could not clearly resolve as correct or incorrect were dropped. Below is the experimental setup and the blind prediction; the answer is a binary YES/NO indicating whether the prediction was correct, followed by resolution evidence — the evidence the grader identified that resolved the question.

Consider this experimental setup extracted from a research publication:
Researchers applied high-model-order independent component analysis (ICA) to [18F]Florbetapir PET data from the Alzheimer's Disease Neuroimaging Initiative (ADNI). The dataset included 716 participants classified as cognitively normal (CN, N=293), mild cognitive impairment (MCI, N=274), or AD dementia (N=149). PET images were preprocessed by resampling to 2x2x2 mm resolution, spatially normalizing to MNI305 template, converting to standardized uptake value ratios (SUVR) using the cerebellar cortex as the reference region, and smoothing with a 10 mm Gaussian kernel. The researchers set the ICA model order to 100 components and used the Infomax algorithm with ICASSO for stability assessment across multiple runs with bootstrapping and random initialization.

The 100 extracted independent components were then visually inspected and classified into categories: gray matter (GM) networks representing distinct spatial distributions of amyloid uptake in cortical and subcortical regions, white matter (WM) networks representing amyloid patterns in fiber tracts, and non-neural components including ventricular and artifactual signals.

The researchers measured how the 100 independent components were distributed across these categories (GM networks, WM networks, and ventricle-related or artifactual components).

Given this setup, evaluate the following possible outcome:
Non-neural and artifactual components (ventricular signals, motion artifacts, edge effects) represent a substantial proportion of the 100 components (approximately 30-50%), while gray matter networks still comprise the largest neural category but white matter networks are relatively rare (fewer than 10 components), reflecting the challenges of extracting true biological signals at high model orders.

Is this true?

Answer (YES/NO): NO